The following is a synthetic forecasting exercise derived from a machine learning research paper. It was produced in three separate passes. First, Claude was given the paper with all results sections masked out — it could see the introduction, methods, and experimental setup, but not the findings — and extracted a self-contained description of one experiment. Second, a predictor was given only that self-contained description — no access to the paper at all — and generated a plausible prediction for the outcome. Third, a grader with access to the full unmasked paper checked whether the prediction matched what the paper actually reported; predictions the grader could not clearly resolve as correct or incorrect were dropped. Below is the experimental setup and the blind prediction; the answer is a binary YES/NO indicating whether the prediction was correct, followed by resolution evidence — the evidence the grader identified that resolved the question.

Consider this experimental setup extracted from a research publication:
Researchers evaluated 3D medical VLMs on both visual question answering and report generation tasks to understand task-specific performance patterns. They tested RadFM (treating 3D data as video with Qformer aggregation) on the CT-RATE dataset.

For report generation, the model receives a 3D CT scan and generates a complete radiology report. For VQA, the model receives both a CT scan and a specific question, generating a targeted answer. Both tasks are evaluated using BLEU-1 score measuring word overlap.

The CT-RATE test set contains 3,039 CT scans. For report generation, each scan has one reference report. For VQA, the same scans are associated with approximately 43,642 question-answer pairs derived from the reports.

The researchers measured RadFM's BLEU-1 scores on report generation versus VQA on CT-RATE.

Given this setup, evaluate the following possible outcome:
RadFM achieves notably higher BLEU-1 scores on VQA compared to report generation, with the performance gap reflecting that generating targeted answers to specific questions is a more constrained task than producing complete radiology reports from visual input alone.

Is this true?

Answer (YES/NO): YES